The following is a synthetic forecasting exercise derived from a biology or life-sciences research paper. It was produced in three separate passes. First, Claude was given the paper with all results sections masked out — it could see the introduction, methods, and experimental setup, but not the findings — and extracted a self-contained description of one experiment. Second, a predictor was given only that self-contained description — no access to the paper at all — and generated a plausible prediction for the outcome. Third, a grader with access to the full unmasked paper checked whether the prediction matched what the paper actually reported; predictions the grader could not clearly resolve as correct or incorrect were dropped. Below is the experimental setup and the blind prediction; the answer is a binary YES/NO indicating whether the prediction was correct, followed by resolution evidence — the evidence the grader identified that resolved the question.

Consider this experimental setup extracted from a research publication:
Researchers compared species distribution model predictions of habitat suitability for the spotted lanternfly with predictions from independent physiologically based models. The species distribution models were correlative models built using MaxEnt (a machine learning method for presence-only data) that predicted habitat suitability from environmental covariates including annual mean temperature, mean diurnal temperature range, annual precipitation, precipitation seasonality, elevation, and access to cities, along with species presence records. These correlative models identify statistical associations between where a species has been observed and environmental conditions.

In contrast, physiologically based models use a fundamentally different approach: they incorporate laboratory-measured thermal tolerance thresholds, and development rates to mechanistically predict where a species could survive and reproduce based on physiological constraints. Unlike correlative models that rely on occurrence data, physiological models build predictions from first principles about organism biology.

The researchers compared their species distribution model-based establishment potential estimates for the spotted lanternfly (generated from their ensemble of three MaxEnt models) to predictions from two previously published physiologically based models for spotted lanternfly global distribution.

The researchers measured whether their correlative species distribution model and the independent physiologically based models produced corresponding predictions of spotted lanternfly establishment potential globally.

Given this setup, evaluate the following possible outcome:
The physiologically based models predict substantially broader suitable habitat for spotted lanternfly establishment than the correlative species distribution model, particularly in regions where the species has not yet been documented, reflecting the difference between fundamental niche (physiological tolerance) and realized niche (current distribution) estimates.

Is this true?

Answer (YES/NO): NO